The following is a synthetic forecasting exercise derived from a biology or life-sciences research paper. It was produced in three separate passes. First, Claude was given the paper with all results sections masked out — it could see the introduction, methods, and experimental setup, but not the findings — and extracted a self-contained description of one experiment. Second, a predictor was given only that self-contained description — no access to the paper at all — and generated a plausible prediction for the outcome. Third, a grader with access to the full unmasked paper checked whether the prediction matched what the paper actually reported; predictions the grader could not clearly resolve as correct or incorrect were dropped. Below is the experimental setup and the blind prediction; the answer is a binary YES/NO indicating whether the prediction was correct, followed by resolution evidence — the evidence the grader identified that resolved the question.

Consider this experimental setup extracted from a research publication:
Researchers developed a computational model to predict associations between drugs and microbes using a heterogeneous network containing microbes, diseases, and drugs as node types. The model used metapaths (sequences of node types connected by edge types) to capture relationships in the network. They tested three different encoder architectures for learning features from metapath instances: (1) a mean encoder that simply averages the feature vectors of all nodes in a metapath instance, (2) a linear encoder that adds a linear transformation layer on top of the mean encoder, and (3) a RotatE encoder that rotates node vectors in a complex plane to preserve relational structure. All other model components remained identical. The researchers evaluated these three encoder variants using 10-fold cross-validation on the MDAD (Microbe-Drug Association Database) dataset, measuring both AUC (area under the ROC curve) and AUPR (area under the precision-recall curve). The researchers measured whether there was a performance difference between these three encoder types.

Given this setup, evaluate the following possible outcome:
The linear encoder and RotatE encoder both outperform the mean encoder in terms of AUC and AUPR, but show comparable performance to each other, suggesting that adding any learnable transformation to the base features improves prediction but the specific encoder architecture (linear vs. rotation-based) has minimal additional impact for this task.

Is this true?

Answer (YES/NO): NO